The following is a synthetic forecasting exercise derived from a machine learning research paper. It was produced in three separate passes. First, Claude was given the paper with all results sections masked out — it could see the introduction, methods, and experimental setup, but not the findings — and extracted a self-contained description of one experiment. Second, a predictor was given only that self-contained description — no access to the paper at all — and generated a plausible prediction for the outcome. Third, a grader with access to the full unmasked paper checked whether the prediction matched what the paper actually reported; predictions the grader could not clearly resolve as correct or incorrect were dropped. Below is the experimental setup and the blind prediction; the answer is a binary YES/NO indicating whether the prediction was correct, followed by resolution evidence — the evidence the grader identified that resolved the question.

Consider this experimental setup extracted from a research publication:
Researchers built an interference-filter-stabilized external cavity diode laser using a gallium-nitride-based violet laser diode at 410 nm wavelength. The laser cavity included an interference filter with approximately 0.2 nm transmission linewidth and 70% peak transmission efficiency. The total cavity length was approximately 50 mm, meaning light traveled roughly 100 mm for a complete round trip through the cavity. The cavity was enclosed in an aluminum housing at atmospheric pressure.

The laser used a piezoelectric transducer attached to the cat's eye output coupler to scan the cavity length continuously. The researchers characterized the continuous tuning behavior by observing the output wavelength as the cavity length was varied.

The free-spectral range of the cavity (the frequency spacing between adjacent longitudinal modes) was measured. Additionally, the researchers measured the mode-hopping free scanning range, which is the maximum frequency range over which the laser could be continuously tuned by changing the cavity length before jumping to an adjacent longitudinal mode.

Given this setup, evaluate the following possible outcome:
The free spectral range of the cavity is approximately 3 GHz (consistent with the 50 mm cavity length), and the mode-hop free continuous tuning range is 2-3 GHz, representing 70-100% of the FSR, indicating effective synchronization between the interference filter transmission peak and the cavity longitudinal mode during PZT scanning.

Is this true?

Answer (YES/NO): NO